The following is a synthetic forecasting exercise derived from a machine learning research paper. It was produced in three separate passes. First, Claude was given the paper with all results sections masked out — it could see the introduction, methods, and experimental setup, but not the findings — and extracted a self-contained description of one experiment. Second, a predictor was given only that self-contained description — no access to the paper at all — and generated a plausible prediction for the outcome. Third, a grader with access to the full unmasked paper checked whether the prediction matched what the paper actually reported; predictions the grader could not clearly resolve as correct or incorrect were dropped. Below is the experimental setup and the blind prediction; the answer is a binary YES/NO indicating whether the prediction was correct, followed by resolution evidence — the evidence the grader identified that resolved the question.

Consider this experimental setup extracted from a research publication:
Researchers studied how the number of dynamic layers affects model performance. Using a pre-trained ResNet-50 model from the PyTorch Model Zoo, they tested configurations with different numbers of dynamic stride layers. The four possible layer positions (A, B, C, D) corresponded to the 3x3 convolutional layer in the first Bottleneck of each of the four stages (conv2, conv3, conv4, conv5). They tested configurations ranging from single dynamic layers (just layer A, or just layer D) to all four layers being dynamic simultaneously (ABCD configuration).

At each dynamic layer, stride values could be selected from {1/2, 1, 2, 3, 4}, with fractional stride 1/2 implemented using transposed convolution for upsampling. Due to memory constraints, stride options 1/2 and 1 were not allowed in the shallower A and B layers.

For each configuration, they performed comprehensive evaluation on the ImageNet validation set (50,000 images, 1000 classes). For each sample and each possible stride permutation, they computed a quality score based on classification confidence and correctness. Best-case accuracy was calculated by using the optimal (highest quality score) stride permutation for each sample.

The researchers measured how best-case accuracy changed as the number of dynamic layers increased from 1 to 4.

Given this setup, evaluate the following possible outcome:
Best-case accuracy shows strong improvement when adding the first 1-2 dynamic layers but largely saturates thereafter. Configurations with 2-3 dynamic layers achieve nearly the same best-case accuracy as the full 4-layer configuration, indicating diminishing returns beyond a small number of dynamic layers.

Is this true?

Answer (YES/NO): NO